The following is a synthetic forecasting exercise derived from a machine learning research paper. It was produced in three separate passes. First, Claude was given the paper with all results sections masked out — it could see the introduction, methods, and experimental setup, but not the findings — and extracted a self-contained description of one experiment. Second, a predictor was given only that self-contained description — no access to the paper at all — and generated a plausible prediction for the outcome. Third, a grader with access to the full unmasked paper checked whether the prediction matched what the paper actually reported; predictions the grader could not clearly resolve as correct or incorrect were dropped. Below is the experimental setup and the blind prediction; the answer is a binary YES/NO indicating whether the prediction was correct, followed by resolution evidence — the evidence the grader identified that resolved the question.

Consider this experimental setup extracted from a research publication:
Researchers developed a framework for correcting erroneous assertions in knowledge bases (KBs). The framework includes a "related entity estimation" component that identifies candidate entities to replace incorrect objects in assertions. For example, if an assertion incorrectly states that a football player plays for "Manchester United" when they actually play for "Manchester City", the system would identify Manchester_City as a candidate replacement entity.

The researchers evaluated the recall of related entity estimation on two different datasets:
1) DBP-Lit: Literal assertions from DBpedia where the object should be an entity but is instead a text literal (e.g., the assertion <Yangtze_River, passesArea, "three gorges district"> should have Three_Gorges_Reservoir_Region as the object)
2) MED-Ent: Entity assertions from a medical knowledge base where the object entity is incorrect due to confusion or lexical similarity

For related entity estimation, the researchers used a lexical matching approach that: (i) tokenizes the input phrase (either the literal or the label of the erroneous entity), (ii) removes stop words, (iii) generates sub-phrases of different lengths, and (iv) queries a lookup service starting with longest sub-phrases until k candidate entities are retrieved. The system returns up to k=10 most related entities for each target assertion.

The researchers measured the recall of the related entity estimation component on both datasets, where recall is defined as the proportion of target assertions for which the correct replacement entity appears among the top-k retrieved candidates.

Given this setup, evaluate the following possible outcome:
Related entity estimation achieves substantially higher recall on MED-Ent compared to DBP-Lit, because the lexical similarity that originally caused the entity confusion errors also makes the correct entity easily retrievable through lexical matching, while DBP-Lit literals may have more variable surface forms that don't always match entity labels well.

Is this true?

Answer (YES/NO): NO